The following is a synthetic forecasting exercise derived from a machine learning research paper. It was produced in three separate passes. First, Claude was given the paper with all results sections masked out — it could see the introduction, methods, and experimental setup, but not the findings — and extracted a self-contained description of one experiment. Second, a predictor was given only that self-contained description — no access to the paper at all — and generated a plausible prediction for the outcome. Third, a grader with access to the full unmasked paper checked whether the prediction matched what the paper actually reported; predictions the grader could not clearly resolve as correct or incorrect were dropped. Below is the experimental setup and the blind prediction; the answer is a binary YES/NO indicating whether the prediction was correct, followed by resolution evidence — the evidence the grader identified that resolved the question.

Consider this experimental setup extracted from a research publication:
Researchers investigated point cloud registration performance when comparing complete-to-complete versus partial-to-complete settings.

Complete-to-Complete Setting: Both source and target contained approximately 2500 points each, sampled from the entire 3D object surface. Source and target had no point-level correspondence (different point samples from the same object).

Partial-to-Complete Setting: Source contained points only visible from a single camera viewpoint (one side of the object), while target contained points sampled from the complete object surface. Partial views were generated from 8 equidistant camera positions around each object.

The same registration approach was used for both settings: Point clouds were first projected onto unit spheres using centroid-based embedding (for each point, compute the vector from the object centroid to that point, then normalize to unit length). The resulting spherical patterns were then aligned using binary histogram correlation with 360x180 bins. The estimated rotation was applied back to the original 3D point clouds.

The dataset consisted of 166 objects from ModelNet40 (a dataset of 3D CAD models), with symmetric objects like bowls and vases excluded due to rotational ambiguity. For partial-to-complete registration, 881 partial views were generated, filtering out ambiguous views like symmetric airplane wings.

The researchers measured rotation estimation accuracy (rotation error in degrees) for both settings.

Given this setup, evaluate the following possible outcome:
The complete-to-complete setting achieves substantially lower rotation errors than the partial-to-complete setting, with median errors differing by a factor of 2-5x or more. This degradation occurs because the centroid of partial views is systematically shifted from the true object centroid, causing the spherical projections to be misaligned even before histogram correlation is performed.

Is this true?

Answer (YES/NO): NO